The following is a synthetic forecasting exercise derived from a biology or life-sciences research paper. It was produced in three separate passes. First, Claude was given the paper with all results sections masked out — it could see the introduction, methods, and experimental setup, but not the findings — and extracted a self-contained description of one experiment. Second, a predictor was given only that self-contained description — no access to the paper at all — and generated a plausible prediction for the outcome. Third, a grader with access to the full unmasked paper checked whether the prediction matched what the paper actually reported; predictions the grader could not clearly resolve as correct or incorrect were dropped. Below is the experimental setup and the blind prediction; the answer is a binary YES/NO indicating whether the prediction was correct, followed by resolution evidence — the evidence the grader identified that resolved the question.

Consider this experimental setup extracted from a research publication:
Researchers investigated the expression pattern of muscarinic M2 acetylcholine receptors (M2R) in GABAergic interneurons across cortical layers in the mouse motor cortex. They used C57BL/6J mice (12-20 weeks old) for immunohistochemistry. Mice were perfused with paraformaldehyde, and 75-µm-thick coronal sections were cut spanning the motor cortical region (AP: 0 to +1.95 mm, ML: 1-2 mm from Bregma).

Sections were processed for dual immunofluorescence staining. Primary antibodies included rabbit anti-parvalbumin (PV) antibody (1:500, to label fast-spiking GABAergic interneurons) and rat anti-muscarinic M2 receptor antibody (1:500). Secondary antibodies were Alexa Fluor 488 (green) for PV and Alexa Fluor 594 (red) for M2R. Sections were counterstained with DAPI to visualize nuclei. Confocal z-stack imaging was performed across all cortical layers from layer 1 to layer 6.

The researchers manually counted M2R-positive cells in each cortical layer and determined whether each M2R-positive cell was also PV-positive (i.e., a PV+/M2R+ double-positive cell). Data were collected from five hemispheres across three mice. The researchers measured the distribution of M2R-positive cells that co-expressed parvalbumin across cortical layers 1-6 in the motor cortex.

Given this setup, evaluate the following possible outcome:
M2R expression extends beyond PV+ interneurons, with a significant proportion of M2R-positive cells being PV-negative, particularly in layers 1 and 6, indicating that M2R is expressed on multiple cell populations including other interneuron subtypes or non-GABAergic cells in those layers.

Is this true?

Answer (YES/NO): NO